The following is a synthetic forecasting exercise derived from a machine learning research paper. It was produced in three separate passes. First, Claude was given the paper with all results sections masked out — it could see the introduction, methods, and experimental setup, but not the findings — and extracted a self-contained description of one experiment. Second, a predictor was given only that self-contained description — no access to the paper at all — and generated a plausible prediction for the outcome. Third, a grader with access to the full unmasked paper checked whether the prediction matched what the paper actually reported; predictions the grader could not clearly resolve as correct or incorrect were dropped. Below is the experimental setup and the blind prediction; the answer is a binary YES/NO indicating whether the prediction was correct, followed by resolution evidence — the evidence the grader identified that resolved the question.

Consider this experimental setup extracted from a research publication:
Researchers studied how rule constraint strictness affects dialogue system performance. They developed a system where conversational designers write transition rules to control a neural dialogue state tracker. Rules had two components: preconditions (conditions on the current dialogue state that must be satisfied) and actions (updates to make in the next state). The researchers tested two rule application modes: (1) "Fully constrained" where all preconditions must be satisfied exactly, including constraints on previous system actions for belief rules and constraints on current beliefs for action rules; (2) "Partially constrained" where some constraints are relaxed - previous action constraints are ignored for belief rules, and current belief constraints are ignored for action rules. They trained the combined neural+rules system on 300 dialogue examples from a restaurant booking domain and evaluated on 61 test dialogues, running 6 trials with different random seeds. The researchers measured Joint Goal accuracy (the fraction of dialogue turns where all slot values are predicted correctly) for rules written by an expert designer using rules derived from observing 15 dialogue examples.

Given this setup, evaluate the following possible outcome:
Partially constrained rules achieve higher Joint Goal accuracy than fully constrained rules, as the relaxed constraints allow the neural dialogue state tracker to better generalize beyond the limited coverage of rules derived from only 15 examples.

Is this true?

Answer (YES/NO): YES